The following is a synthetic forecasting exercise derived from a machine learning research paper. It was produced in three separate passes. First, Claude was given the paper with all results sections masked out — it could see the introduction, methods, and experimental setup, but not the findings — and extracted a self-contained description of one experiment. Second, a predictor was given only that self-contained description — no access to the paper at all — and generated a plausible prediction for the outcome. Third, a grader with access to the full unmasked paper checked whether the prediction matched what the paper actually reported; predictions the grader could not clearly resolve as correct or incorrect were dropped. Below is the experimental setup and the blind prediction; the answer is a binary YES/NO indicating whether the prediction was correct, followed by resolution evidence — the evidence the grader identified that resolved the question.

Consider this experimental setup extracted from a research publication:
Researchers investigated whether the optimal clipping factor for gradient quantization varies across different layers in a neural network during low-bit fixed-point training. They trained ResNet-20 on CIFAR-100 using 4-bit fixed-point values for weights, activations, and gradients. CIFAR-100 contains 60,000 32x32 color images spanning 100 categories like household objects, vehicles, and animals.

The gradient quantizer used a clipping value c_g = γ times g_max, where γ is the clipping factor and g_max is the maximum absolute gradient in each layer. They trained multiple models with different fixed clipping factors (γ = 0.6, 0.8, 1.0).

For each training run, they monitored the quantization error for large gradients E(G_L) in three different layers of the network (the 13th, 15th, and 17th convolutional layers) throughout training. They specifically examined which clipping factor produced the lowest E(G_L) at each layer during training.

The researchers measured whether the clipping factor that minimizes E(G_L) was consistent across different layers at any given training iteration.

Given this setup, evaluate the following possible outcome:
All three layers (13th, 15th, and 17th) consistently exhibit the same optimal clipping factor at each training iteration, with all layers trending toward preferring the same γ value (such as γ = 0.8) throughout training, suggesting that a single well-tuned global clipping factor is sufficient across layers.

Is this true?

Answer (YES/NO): NO